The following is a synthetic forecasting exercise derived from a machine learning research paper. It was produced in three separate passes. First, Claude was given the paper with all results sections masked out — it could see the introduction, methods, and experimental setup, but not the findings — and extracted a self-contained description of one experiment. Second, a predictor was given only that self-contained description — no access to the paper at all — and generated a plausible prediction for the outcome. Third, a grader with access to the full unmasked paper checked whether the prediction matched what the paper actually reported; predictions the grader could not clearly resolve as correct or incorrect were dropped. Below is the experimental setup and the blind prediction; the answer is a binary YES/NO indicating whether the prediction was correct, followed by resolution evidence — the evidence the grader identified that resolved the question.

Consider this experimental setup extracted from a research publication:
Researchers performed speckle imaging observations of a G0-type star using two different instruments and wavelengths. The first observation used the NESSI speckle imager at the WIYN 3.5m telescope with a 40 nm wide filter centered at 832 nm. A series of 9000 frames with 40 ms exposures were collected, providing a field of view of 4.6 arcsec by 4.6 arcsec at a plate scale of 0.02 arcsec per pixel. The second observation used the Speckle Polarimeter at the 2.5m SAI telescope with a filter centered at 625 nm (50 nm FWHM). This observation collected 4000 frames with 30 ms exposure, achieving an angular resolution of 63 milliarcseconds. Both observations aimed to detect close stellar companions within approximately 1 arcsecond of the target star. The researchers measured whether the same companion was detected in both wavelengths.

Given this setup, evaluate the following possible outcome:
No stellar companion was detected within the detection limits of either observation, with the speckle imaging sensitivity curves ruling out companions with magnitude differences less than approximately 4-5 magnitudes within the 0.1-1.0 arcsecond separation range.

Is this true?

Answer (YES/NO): NO